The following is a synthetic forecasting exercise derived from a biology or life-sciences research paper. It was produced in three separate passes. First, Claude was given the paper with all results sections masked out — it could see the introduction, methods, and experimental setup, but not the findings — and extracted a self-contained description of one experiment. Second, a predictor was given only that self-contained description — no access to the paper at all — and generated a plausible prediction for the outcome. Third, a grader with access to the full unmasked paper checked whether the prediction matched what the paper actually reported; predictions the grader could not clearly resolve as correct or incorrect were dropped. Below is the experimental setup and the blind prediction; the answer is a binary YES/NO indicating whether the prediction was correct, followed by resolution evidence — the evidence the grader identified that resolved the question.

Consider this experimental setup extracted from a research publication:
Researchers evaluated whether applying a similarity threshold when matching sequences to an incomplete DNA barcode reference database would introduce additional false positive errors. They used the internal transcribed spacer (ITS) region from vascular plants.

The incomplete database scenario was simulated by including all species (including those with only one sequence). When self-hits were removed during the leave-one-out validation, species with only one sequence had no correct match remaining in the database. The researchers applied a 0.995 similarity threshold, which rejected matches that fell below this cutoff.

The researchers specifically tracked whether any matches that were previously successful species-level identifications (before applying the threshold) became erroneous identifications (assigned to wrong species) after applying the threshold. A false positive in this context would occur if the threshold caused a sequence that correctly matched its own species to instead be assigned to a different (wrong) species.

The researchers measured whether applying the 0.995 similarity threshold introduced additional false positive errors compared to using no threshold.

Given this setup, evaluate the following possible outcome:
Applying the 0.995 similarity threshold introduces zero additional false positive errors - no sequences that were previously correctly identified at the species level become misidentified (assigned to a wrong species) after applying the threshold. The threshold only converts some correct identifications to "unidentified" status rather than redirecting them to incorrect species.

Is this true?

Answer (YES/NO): YES